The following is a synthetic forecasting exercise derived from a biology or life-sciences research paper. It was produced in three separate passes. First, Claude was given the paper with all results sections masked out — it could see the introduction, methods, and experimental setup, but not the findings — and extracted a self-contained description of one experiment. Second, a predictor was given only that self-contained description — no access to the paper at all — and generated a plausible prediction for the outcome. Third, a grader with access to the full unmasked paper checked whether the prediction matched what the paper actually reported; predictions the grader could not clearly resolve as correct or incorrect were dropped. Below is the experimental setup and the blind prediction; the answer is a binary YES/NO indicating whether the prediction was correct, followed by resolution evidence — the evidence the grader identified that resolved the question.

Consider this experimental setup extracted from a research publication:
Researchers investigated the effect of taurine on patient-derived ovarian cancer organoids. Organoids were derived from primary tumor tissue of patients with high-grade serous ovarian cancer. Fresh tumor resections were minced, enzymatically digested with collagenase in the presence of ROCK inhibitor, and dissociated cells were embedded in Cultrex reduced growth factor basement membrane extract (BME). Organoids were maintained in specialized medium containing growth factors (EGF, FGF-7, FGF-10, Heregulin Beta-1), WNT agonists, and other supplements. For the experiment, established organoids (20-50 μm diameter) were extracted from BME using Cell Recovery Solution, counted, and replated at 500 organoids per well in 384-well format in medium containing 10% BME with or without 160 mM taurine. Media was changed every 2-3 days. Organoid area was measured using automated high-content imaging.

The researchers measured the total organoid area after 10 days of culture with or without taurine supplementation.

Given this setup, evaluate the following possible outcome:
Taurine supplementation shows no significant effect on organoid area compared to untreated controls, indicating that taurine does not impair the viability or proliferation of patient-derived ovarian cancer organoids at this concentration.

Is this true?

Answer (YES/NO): NO